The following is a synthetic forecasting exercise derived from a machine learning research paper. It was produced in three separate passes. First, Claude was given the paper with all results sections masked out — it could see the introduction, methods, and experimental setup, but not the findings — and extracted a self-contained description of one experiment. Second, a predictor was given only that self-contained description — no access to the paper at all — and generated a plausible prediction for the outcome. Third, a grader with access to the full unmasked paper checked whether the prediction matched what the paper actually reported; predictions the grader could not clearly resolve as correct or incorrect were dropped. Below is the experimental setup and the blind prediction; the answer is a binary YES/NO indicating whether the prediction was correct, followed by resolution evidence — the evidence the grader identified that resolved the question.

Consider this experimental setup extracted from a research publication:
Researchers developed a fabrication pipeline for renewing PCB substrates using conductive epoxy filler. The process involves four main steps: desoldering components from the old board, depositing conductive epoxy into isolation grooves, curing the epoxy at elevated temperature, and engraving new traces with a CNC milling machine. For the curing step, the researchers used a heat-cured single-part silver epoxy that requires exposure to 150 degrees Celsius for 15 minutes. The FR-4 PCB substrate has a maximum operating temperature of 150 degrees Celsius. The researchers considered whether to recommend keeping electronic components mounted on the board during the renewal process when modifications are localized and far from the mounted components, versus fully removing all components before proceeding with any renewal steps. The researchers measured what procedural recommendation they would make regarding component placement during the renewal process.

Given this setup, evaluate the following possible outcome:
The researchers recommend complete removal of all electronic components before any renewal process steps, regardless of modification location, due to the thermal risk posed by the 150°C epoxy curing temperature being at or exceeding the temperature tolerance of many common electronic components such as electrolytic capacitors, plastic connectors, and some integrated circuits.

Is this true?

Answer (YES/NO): NO